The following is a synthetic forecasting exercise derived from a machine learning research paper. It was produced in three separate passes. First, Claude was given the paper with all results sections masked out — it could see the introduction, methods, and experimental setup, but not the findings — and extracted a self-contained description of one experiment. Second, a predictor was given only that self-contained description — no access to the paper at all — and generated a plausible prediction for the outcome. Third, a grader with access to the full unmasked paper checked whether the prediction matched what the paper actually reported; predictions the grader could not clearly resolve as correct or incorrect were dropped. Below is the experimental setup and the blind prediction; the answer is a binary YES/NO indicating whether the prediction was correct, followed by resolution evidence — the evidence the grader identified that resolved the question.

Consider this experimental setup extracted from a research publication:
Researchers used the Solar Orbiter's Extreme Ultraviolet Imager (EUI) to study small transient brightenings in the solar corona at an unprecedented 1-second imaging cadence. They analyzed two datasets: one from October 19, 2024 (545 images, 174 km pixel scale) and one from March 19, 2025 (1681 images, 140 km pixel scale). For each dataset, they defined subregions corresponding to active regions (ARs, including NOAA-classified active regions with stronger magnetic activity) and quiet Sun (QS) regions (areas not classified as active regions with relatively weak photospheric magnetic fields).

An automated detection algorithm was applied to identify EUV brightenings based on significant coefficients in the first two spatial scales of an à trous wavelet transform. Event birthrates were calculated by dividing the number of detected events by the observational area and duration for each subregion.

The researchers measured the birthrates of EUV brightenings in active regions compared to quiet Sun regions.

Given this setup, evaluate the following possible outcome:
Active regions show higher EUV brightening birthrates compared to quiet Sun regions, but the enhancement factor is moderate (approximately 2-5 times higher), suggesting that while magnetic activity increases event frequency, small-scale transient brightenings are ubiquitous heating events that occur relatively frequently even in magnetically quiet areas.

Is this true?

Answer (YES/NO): YES